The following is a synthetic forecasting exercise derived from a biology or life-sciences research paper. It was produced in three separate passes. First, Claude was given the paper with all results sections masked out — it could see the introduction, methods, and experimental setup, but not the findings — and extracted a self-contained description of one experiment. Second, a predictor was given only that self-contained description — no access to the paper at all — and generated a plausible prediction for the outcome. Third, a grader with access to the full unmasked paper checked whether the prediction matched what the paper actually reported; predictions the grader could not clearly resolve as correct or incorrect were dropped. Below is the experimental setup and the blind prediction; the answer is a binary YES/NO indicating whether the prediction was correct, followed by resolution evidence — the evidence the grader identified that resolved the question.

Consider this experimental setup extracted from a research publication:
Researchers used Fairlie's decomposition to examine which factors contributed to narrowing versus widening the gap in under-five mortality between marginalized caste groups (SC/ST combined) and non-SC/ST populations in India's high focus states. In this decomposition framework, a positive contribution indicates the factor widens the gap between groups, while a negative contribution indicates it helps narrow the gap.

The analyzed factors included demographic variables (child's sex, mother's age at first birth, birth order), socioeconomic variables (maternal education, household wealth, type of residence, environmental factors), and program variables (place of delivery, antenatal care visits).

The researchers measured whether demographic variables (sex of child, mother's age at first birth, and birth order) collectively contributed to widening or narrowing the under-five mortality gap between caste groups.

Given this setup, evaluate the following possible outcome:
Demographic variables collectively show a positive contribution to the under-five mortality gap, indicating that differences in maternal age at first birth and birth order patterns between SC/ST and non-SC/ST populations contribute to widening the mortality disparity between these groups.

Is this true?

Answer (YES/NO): NO